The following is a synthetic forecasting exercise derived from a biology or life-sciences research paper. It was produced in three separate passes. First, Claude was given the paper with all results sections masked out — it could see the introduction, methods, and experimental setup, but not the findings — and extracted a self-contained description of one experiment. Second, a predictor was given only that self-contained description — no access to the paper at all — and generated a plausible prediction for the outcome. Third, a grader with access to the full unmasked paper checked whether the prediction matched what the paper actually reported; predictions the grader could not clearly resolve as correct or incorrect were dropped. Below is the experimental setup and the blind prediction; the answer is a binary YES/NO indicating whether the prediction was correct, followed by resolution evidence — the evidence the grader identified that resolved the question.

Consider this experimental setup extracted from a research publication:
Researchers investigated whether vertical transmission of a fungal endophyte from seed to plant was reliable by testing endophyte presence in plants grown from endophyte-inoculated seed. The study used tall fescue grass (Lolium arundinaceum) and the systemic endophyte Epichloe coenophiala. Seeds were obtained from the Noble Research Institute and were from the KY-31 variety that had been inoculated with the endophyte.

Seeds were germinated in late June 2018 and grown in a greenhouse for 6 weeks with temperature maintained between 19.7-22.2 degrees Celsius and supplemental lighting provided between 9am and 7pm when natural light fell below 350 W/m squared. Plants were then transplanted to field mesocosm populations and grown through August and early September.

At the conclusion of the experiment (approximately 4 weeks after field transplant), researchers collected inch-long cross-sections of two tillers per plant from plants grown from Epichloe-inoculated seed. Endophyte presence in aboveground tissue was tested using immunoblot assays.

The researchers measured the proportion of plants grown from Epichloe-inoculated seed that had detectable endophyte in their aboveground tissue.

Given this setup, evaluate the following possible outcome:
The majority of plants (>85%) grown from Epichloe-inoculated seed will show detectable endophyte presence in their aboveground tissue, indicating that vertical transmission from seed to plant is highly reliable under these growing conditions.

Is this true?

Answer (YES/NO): NO